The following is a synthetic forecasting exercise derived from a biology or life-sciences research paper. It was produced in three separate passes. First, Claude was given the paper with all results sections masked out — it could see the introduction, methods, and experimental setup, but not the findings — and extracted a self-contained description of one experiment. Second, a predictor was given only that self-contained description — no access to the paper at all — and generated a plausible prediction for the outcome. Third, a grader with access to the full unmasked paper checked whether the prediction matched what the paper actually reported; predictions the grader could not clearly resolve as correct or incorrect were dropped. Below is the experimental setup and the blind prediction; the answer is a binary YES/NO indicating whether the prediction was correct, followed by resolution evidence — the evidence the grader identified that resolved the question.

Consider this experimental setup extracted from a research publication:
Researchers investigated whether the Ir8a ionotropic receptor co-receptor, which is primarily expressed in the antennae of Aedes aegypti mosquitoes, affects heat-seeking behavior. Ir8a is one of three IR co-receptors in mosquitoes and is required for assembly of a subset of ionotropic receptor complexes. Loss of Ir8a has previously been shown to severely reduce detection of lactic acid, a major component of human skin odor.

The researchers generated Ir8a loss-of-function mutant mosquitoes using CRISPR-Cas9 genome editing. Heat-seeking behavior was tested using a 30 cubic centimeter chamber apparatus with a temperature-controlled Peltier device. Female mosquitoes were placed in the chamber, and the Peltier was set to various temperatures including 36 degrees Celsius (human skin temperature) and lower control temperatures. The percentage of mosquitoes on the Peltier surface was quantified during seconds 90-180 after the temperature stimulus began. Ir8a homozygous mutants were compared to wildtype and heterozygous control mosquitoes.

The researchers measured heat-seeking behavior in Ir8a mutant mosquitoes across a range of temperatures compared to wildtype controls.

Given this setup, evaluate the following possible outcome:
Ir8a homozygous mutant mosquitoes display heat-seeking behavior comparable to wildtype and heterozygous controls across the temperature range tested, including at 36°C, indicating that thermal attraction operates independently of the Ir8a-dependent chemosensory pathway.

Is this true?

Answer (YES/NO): NO